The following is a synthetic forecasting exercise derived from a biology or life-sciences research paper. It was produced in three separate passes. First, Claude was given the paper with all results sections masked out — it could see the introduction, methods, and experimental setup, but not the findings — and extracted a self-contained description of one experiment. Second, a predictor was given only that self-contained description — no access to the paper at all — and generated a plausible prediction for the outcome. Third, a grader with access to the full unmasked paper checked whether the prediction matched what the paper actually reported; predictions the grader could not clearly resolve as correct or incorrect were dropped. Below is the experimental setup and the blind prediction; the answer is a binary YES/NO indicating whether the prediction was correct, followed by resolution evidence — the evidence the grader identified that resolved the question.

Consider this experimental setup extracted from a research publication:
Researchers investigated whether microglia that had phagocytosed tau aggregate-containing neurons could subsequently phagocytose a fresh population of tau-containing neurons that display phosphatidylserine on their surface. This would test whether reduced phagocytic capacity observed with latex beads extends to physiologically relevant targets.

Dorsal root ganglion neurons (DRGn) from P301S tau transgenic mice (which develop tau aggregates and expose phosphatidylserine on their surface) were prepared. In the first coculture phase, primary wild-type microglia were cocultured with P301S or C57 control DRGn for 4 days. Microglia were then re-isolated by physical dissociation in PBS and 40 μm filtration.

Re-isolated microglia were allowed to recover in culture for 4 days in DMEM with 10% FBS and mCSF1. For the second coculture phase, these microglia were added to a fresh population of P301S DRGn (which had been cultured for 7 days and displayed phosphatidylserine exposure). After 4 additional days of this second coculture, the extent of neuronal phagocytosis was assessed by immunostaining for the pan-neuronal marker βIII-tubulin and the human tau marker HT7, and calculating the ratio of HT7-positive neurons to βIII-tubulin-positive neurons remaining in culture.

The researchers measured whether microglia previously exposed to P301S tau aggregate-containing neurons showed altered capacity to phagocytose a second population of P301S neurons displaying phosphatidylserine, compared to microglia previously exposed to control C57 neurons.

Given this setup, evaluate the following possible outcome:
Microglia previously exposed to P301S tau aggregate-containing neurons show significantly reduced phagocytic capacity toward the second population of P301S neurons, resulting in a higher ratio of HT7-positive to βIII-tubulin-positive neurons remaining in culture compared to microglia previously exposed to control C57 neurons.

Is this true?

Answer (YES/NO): YES